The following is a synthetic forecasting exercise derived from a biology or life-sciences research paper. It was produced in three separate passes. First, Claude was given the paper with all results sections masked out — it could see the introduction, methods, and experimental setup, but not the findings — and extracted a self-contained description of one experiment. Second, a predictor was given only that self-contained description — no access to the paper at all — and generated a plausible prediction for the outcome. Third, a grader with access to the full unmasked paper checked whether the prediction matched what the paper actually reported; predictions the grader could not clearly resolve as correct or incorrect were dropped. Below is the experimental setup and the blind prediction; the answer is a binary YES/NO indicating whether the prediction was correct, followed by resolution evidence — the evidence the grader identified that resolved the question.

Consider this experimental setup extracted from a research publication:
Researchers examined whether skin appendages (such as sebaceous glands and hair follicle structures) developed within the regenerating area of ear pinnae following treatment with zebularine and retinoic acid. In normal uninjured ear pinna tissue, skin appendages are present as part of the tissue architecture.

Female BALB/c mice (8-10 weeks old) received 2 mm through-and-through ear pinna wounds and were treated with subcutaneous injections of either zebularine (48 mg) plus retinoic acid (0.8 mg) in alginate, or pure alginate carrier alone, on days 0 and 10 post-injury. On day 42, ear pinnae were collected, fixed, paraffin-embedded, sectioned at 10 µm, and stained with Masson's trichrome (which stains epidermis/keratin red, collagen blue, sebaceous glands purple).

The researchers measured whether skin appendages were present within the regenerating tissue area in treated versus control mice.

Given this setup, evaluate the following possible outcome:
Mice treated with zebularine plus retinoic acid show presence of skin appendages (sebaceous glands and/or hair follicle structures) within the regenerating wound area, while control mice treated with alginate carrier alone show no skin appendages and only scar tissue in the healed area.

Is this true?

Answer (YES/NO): YES